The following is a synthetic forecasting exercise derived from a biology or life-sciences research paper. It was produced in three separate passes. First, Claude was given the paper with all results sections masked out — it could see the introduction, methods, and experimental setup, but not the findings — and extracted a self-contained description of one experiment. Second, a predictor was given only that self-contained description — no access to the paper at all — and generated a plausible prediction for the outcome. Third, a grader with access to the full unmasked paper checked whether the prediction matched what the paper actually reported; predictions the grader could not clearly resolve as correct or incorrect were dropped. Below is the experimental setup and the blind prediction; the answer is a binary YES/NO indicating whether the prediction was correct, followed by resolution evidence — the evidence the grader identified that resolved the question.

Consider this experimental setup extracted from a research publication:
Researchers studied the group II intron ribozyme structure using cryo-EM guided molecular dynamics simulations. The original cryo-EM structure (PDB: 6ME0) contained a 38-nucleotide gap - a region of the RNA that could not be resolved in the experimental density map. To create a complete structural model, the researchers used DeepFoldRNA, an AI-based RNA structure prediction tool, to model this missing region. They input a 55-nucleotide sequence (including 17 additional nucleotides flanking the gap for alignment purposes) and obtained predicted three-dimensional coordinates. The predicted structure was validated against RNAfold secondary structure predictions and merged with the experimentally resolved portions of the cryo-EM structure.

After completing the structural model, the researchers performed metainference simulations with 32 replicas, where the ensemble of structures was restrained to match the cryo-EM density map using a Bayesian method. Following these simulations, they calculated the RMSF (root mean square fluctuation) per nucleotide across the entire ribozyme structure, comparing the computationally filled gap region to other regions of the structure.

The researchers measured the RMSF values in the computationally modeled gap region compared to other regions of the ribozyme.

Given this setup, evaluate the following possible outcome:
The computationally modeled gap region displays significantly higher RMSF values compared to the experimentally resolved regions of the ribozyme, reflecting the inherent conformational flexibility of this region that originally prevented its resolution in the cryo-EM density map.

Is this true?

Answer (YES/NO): YES